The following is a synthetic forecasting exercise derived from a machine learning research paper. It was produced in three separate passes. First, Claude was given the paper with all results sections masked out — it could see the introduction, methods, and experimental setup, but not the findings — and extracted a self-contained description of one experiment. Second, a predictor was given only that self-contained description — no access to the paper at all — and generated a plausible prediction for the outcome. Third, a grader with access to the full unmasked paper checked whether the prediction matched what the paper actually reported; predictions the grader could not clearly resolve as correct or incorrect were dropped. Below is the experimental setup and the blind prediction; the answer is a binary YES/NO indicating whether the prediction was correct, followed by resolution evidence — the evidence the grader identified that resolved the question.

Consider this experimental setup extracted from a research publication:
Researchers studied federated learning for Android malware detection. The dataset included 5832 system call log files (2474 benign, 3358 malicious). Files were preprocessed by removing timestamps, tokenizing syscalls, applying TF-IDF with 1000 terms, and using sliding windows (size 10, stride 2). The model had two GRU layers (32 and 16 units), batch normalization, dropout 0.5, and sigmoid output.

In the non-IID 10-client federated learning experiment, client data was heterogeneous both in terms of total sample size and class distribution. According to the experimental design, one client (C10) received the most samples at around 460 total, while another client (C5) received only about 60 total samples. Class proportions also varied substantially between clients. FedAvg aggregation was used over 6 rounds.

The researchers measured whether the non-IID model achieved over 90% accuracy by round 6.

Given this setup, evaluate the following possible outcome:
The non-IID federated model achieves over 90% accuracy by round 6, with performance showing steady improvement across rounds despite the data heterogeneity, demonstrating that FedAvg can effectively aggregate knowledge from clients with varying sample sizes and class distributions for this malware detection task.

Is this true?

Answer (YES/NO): YES